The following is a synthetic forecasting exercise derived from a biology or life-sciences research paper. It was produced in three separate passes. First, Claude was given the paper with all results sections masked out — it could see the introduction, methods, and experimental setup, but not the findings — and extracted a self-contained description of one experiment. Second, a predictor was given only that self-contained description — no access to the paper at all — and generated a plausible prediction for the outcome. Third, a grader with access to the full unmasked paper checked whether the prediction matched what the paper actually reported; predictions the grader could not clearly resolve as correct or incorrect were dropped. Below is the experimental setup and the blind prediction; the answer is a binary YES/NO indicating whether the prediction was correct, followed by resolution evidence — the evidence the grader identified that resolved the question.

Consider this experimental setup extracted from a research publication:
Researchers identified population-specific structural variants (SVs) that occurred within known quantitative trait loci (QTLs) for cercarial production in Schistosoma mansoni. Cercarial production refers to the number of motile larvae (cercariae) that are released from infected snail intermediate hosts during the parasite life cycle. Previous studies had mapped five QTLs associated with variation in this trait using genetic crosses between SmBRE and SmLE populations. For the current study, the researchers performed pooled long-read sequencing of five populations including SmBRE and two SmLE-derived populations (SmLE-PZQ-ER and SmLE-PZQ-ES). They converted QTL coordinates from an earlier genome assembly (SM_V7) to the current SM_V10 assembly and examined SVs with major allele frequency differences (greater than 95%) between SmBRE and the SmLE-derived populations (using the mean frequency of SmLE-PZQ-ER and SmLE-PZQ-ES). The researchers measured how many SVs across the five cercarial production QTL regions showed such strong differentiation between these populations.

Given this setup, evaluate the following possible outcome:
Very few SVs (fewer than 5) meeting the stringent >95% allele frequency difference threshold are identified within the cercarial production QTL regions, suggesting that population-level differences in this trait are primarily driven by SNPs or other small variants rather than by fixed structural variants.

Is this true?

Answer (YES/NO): YES